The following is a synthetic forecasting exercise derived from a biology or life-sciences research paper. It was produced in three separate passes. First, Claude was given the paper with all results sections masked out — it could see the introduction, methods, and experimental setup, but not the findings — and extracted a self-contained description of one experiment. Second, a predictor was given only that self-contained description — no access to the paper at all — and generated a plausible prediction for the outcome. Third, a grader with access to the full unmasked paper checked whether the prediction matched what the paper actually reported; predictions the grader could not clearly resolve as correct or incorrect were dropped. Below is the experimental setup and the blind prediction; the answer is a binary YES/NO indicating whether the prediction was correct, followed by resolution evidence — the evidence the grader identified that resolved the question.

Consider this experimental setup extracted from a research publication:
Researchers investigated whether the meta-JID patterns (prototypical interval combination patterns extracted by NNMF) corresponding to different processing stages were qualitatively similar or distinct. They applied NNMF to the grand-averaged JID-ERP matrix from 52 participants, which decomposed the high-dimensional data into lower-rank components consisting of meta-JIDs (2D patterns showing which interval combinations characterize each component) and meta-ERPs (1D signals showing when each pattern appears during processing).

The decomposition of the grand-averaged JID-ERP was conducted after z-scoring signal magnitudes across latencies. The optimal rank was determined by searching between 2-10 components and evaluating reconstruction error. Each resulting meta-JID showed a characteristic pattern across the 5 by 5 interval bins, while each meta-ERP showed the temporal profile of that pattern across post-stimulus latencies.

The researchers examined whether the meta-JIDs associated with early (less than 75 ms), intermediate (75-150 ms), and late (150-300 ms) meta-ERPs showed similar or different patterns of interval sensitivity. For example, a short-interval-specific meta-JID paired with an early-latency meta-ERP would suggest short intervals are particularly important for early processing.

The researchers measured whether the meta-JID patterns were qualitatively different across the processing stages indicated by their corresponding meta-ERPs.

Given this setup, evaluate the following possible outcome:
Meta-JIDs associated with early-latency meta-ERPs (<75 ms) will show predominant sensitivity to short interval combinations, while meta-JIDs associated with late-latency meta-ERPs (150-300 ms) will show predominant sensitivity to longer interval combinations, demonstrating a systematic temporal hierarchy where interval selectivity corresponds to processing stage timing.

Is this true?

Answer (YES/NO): NO